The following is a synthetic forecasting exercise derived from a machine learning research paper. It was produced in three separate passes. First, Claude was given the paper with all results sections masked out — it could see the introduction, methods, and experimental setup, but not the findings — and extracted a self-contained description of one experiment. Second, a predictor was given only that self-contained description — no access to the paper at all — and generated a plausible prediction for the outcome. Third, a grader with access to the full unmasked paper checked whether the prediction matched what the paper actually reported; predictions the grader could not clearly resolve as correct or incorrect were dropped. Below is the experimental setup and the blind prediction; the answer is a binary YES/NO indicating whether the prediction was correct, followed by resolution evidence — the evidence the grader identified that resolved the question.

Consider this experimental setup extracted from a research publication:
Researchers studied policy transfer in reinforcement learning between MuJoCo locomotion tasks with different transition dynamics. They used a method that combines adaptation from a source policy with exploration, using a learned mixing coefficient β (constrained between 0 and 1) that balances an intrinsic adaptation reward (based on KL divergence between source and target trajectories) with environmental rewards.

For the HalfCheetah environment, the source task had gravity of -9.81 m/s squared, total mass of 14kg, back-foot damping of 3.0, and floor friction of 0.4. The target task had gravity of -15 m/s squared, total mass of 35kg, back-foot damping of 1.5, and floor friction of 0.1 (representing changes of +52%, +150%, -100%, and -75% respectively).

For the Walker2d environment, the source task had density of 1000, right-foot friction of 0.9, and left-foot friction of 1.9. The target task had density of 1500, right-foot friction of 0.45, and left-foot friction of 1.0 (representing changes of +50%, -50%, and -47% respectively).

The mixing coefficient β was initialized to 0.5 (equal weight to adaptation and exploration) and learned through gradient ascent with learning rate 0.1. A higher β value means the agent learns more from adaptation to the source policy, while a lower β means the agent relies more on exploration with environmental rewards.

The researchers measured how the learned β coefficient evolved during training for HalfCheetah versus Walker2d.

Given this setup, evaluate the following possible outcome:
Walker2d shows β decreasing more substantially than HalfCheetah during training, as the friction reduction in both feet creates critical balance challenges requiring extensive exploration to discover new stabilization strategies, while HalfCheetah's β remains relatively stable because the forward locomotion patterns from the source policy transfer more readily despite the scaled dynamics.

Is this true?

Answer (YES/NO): NO